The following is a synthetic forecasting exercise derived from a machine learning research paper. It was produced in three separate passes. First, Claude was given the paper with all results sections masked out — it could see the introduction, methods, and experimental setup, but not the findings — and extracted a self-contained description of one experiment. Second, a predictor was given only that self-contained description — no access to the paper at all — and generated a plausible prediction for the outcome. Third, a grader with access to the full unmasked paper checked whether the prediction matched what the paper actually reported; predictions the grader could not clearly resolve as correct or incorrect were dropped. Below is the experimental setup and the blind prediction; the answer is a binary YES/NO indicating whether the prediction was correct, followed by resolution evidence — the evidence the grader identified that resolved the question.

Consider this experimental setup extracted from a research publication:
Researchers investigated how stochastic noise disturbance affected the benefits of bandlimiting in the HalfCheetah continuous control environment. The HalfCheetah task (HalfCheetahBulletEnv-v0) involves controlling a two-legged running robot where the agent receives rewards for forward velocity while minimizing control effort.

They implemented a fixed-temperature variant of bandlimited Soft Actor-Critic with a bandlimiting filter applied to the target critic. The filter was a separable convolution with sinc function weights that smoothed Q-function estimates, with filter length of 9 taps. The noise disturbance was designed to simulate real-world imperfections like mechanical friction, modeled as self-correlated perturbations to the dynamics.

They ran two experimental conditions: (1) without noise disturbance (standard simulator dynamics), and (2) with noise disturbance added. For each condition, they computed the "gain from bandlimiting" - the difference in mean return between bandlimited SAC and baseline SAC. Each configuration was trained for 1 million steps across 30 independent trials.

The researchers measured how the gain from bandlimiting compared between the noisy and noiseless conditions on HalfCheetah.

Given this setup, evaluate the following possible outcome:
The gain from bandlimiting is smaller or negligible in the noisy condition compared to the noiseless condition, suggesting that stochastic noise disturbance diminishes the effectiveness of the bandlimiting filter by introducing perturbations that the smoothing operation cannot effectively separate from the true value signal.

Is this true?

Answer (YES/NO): NO